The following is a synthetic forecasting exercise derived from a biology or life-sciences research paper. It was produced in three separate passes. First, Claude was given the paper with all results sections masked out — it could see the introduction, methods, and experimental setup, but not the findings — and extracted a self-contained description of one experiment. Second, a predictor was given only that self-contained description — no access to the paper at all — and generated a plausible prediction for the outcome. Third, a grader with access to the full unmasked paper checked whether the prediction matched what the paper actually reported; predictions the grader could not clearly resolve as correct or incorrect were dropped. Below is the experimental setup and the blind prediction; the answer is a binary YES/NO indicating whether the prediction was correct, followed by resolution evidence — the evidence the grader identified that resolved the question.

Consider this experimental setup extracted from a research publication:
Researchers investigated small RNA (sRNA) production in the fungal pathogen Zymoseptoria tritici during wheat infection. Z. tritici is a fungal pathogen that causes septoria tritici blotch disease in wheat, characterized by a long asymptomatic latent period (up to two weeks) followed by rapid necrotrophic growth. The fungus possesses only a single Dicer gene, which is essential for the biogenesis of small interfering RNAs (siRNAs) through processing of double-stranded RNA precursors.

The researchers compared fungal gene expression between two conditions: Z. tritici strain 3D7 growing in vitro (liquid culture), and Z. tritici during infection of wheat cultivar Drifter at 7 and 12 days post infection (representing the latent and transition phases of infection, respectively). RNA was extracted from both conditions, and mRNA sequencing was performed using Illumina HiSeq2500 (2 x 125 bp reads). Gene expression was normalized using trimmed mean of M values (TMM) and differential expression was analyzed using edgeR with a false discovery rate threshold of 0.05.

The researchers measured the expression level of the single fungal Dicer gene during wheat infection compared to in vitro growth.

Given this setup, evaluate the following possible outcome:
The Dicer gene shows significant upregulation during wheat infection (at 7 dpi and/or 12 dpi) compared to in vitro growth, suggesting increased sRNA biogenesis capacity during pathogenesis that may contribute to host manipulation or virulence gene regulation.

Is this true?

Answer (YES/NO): NO